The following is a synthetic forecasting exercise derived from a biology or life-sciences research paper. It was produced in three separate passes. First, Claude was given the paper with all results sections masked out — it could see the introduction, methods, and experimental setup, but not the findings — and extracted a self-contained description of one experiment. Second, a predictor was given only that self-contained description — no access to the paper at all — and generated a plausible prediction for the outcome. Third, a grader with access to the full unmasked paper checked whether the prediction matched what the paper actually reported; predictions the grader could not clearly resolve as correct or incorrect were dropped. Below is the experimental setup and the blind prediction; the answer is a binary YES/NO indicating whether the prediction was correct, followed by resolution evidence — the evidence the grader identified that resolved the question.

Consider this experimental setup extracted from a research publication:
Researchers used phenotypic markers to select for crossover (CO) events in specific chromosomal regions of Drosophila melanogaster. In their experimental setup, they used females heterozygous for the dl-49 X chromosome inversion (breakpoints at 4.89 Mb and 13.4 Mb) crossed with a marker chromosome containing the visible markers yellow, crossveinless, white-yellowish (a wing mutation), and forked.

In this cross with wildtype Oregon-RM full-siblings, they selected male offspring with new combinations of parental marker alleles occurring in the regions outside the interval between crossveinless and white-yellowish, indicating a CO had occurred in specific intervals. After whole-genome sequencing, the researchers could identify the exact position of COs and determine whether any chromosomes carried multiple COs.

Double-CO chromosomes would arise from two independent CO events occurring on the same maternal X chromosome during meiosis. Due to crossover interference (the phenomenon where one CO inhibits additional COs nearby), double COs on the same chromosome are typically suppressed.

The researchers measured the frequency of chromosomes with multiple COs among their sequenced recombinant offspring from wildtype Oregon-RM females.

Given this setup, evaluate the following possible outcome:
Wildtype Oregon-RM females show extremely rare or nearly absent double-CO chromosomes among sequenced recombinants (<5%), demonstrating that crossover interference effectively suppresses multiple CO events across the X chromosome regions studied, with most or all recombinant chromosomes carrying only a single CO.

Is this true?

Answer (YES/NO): NO